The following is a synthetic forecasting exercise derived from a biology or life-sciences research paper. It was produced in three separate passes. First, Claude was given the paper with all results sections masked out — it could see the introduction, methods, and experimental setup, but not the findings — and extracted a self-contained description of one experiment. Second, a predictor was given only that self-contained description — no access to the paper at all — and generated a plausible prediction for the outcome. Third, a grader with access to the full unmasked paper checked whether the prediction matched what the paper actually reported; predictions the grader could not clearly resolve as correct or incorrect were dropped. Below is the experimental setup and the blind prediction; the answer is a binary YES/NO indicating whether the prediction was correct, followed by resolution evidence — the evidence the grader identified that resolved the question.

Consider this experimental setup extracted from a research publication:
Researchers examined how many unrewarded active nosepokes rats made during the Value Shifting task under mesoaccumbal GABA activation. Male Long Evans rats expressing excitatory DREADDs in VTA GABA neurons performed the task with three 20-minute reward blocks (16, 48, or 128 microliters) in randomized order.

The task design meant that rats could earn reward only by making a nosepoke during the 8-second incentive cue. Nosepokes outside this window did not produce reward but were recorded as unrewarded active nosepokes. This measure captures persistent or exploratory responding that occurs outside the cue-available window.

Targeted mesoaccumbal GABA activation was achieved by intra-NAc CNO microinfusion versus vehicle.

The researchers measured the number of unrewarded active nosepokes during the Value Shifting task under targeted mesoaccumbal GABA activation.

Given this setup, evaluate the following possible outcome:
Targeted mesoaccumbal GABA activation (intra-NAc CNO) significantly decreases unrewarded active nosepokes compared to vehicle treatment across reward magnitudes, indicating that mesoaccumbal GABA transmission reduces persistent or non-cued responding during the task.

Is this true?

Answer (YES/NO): NO